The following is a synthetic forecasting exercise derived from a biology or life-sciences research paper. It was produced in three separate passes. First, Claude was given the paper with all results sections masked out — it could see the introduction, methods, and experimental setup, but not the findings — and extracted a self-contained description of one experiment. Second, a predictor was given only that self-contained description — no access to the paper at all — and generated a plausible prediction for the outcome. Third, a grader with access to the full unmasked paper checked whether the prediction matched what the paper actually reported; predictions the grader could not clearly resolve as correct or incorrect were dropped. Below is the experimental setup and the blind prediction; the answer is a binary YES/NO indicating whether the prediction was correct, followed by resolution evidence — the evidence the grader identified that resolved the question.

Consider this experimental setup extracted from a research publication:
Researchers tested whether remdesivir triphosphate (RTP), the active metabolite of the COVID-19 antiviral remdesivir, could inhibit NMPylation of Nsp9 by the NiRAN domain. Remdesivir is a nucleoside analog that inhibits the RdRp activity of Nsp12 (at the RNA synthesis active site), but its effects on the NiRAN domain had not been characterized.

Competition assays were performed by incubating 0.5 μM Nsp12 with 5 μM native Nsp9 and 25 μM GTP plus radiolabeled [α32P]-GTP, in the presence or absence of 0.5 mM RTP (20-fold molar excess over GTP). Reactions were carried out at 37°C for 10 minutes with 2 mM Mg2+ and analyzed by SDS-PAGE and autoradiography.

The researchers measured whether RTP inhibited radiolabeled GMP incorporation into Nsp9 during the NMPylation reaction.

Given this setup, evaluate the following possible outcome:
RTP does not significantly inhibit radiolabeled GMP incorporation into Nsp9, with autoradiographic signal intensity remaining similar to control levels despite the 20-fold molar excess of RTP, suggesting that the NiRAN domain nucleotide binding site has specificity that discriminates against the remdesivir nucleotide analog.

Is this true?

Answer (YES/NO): YES